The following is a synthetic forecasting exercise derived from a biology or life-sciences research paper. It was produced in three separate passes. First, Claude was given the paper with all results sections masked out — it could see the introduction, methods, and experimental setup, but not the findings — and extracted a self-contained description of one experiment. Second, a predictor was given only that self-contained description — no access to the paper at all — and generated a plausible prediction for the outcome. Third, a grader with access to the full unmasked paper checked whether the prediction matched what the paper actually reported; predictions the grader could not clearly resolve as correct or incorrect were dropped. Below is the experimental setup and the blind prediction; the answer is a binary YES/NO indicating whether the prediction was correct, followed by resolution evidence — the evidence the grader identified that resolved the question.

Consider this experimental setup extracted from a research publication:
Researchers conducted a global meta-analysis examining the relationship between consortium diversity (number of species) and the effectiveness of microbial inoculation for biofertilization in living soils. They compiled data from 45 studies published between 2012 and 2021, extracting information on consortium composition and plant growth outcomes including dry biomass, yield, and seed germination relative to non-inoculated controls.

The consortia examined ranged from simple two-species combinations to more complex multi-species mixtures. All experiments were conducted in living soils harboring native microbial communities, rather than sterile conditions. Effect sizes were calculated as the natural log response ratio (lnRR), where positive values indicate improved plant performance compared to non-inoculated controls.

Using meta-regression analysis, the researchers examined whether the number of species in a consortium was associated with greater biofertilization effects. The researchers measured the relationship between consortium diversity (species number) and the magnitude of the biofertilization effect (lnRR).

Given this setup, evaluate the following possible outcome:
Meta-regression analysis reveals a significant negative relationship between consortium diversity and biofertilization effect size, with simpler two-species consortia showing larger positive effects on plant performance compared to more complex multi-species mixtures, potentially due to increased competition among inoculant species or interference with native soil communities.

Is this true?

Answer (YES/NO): NO